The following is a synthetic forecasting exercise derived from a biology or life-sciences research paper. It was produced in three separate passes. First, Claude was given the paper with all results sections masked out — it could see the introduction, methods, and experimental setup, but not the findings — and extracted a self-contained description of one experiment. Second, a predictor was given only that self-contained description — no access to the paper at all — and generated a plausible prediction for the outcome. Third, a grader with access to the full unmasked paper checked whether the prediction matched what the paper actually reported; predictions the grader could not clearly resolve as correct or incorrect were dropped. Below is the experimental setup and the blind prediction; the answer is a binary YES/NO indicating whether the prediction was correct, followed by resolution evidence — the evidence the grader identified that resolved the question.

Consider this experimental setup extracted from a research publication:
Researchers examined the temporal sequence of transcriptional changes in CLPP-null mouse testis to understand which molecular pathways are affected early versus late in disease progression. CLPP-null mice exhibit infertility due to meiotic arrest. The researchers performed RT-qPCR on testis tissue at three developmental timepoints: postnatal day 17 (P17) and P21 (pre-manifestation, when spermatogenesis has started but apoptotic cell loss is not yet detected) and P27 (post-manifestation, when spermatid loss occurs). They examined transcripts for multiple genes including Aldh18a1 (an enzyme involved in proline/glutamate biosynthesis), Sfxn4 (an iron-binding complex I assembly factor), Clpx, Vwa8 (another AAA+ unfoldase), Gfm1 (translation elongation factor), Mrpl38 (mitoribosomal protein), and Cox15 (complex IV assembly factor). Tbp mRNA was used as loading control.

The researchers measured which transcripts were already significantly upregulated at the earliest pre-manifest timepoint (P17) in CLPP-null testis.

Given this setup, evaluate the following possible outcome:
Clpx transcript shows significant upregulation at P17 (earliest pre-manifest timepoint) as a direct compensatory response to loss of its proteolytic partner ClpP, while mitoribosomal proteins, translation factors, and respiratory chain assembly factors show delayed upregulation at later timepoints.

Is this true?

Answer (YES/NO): NO